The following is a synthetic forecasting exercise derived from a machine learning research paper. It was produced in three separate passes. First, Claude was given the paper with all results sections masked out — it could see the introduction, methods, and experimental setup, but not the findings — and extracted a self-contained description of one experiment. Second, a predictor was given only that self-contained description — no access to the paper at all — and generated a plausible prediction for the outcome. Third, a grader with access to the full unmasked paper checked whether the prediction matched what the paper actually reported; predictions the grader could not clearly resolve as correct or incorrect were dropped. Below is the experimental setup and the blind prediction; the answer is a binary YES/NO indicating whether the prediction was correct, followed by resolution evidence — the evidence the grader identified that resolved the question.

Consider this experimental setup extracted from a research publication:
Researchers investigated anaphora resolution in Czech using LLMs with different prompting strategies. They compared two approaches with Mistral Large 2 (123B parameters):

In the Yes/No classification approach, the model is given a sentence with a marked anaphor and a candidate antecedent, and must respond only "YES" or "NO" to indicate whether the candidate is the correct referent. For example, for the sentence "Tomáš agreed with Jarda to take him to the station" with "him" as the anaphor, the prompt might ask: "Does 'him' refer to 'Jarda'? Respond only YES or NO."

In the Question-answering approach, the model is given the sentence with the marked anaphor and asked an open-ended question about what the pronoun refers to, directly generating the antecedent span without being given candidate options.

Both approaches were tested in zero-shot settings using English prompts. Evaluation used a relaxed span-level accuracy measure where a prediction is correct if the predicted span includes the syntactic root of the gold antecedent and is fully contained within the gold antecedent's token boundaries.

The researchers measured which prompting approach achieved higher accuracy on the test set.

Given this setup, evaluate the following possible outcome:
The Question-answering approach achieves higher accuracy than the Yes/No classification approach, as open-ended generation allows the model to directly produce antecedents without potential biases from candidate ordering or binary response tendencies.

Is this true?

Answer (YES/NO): NO